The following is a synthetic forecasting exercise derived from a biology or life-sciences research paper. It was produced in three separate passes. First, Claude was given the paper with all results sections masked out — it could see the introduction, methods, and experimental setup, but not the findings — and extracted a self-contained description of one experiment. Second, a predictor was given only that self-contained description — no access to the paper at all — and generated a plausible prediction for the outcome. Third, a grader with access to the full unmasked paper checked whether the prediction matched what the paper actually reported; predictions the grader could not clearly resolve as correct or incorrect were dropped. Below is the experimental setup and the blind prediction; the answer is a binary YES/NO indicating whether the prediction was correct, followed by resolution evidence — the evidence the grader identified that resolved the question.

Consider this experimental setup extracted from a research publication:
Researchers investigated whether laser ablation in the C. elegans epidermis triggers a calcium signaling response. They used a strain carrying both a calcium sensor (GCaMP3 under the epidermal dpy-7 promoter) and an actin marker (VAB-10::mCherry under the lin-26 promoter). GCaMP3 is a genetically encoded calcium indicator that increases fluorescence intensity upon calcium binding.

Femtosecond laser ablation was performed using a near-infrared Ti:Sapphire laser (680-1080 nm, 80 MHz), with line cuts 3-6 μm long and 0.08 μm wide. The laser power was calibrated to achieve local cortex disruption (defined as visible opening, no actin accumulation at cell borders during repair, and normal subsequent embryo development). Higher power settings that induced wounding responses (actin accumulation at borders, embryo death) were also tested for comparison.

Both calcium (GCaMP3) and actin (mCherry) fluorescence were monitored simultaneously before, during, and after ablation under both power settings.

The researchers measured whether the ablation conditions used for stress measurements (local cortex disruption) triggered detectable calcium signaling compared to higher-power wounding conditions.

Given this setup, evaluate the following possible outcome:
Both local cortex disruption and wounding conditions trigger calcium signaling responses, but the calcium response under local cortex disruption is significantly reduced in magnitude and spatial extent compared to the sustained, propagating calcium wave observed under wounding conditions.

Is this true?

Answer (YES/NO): NO